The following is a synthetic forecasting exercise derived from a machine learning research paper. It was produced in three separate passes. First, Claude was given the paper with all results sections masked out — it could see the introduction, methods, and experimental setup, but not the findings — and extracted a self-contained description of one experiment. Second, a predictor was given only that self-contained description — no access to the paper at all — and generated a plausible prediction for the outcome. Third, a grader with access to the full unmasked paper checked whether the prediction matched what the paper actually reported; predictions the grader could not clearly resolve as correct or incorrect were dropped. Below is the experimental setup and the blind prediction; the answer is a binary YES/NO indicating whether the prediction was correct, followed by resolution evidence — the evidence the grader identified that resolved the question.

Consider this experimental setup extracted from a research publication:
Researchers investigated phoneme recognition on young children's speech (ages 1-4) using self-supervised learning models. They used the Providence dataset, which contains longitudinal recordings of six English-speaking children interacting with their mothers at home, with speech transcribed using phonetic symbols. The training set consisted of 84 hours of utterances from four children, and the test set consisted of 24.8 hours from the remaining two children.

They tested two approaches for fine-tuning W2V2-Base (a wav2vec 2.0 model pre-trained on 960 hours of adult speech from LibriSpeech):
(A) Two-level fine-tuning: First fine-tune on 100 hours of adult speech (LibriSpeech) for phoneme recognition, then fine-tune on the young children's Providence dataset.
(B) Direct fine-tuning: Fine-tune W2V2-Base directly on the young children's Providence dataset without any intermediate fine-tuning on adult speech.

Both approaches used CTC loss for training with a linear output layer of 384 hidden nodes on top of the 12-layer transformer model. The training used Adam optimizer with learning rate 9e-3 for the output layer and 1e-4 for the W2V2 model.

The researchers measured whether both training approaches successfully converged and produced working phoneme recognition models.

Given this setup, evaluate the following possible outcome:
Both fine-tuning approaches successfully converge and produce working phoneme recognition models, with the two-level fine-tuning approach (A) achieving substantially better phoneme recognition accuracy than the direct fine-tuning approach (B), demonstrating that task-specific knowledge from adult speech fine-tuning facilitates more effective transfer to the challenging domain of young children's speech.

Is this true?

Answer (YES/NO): NO